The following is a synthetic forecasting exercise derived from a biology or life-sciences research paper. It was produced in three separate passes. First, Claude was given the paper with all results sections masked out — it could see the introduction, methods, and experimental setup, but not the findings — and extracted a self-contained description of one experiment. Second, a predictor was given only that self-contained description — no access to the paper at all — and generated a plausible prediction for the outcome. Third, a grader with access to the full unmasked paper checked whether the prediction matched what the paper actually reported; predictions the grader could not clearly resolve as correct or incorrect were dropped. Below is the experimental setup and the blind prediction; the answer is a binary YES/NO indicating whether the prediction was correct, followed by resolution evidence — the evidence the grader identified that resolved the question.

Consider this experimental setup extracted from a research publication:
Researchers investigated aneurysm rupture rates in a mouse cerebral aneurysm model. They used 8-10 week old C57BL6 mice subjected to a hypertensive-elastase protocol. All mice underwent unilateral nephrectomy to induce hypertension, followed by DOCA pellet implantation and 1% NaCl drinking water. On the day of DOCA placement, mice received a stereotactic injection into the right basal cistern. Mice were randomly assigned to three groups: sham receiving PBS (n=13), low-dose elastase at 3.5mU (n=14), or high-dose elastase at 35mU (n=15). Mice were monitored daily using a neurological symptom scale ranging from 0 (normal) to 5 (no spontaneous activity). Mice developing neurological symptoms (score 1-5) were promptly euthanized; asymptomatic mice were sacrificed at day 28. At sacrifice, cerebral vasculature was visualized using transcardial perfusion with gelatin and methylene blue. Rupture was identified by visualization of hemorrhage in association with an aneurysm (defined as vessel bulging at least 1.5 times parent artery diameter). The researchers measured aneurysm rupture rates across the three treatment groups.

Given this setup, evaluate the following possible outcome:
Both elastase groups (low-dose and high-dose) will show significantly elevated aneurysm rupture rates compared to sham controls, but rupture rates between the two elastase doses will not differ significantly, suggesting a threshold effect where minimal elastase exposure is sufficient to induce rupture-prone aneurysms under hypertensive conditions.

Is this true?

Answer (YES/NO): NO